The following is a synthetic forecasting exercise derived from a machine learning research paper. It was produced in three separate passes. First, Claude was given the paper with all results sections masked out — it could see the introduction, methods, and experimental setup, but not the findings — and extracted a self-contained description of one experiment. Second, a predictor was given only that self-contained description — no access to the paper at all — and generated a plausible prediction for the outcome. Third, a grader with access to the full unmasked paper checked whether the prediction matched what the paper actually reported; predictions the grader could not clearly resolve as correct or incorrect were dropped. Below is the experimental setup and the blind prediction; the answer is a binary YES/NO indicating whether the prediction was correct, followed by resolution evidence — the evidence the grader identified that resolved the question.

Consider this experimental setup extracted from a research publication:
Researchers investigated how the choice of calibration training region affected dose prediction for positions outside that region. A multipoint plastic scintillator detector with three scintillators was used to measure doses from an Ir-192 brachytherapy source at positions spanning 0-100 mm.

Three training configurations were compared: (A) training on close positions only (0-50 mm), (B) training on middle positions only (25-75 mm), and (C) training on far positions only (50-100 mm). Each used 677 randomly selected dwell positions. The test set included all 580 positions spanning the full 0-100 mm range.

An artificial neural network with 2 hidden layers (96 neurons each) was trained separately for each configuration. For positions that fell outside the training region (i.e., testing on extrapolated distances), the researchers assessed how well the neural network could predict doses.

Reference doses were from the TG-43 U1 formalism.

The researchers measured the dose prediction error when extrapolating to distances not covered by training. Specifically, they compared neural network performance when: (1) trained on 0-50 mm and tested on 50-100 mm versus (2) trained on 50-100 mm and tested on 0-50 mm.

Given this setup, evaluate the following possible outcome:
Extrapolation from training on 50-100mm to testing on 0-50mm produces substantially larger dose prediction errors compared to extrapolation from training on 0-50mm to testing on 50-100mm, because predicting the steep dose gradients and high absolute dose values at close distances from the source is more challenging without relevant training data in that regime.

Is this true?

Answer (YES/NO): YES